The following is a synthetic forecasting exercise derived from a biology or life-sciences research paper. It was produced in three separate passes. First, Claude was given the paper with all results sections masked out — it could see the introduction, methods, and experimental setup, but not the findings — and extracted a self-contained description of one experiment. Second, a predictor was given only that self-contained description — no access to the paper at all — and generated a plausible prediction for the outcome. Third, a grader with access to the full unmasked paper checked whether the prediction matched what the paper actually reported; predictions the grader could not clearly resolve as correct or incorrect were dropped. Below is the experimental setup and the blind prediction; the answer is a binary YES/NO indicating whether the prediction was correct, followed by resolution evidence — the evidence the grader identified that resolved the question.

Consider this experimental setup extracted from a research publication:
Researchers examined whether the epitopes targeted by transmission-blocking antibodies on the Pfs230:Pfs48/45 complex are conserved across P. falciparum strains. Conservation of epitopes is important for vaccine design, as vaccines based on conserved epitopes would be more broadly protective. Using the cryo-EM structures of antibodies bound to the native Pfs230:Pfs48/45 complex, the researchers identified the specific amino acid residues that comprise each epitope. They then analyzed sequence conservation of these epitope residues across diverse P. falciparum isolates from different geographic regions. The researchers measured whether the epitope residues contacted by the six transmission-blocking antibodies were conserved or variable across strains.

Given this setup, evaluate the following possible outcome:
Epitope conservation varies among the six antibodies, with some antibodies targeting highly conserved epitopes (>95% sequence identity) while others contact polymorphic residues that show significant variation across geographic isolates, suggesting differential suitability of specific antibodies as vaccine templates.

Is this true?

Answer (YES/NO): YES